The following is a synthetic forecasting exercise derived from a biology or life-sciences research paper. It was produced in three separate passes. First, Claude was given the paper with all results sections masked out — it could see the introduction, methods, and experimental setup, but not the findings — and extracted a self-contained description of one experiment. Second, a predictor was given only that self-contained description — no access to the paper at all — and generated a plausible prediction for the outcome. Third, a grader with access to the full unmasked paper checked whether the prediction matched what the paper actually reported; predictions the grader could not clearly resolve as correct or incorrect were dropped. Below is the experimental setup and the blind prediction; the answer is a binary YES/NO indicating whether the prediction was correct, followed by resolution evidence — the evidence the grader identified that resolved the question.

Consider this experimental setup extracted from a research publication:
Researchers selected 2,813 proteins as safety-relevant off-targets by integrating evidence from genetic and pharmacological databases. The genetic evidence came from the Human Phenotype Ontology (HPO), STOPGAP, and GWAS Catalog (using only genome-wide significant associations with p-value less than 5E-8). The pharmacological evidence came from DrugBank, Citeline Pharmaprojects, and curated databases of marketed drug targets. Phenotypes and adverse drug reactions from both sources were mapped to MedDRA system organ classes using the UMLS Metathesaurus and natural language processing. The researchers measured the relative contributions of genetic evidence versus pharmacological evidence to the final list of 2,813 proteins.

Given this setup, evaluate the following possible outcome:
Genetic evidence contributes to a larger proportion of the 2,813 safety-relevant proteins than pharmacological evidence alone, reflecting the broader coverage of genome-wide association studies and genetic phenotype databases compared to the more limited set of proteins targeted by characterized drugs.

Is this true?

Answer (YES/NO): YES